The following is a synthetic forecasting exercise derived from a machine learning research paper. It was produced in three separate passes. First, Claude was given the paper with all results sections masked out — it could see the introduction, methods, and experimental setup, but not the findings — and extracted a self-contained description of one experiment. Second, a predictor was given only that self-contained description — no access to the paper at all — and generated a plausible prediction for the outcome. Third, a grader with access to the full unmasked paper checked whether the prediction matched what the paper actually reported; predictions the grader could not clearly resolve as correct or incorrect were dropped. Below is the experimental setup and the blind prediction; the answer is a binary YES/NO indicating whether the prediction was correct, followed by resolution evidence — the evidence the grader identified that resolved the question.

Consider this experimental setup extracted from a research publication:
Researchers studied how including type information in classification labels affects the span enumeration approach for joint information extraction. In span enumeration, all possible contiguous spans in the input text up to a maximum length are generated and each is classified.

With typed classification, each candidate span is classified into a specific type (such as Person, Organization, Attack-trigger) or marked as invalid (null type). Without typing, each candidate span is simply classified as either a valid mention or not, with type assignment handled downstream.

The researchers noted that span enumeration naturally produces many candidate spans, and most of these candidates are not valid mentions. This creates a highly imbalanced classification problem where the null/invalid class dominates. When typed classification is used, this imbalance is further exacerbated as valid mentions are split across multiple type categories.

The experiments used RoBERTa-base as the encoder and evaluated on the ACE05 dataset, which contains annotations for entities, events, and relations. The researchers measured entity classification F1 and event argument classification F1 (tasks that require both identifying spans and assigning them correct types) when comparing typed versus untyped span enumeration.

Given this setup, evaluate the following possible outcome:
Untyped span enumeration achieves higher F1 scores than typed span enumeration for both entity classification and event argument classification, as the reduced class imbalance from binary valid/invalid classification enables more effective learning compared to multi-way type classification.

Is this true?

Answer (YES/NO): NO